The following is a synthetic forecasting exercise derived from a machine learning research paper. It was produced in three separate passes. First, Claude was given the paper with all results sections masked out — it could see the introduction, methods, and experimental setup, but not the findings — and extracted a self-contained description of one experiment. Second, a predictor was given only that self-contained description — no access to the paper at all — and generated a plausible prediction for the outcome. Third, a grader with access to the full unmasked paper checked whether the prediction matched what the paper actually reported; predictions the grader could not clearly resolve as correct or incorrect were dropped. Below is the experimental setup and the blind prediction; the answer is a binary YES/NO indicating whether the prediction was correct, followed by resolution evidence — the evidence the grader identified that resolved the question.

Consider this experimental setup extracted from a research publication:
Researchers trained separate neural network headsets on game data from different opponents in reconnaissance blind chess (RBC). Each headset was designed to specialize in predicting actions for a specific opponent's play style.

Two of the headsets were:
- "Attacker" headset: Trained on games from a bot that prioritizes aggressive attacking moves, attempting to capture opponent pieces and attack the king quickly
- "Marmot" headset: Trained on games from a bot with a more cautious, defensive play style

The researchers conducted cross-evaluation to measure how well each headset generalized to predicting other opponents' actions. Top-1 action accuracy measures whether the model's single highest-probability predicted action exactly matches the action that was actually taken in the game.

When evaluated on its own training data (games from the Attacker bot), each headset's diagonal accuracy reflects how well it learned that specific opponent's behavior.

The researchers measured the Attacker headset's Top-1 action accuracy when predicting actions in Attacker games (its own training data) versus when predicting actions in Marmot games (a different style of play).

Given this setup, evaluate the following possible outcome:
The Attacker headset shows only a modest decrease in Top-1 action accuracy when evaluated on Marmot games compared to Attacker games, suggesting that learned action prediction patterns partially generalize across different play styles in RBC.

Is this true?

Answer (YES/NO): NO